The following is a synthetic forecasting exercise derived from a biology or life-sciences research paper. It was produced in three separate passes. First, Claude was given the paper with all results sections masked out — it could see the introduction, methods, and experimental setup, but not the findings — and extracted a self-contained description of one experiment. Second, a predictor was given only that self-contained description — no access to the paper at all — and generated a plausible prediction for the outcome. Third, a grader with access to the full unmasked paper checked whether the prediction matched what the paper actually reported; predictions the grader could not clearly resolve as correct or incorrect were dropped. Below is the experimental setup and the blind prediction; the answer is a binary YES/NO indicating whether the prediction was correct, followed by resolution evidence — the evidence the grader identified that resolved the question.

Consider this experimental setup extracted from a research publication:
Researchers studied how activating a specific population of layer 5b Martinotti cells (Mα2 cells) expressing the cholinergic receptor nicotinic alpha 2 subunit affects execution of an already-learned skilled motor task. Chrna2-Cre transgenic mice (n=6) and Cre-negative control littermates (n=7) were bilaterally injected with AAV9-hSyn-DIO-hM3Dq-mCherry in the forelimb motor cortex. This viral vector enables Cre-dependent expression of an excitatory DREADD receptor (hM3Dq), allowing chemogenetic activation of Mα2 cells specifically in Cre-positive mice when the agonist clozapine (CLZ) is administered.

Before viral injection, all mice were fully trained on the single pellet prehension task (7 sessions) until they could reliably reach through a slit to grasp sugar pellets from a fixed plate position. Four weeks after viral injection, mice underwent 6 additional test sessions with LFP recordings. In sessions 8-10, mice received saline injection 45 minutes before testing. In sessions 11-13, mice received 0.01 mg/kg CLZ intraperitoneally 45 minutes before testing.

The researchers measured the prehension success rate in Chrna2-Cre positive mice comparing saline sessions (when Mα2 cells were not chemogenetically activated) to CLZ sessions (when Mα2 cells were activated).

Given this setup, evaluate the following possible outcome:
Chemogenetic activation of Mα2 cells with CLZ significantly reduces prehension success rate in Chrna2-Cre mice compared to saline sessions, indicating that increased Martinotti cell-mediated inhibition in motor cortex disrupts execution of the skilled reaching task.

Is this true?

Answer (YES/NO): NO